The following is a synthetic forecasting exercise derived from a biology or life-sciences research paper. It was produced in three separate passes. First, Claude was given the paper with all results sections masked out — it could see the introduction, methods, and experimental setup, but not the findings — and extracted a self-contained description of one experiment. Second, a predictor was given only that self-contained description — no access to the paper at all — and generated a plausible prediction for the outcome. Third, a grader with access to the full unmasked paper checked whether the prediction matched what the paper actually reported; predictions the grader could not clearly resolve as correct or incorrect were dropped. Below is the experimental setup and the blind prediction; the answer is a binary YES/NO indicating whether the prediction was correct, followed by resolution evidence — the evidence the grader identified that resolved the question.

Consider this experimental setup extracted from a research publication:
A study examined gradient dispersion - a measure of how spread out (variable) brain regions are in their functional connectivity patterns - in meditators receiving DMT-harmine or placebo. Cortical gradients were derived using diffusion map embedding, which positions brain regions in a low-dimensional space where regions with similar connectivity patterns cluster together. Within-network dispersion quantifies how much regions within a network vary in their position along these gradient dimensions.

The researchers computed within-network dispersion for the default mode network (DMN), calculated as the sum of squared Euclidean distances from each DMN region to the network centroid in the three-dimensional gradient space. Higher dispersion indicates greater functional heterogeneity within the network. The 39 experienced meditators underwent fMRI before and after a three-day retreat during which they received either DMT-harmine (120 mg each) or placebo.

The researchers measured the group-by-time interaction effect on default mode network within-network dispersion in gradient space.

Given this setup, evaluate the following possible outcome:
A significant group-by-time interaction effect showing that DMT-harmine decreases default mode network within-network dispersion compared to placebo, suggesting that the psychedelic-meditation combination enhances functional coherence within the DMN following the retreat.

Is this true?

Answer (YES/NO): NO